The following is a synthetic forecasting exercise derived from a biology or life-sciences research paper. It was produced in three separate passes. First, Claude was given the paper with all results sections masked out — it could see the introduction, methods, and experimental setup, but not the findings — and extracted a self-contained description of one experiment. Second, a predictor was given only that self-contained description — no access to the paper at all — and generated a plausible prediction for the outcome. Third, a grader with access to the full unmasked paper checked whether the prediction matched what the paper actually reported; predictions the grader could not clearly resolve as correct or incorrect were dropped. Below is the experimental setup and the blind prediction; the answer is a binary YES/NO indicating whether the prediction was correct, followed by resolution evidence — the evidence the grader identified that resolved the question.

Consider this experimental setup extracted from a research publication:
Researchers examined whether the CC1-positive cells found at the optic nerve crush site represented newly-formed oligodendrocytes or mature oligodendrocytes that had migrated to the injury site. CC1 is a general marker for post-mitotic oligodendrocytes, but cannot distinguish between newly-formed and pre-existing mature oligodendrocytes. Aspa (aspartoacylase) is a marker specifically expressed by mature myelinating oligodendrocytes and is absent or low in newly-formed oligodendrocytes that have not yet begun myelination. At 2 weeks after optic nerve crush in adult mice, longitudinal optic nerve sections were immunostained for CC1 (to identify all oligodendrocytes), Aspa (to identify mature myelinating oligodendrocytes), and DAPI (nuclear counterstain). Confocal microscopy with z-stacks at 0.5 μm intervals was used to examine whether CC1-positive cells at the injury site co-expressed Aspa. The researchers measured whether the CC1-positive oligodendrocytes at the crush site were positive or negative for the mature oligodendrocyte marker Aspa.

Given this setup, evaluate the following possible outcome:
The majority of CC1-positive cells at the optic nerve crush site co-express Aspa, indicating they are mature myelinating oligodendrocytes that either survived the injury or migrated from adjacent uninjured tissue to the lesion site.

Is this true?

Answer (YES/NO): NO